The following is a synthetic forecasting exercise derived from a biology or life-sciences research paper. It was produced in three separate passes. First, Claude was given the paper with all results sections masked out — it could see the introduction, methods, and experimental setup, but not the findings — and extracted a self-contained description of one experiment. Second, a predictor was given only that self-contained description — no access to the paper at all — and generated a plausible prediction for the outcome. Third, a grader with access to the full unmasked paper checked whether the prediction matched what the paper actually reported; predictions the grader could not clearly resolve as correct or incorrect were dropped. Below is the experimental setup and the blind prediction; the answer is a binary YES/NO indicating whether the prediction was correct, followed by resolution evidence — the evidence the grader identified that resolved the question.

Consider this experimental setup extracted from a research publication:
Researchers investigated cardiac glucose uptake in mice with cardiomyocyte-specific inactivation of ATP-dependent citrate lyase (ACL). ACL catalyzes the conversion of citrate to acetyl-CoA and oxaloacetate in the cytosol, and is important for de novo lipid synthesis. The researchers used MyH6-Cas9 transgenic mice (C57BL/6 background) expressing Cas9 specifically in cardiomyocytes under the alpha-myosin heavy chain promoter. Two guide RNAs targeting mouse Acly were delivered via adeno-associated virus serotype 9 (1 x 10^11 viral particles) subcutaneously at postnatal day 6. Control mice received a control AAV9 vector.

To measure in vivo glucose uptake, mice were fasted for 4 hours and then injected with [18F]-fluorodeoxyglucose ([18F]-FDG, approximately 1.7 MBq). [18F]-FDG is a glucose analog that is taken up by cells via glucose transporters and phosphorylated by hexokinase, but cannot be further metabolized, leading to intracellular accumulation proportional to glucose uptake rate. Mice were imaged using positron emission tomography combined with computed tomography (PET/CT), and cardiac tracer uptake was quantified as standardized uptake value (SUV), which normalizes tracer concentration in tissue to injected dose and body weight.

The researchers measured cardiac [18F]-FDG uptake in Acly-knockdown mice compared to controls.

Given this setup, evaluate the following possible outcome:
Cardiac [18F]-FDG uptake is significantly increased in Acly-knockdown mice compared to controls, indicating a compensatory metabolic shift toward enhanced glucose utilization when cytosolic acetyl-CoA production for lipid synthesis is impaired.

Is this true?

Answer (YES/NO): YES